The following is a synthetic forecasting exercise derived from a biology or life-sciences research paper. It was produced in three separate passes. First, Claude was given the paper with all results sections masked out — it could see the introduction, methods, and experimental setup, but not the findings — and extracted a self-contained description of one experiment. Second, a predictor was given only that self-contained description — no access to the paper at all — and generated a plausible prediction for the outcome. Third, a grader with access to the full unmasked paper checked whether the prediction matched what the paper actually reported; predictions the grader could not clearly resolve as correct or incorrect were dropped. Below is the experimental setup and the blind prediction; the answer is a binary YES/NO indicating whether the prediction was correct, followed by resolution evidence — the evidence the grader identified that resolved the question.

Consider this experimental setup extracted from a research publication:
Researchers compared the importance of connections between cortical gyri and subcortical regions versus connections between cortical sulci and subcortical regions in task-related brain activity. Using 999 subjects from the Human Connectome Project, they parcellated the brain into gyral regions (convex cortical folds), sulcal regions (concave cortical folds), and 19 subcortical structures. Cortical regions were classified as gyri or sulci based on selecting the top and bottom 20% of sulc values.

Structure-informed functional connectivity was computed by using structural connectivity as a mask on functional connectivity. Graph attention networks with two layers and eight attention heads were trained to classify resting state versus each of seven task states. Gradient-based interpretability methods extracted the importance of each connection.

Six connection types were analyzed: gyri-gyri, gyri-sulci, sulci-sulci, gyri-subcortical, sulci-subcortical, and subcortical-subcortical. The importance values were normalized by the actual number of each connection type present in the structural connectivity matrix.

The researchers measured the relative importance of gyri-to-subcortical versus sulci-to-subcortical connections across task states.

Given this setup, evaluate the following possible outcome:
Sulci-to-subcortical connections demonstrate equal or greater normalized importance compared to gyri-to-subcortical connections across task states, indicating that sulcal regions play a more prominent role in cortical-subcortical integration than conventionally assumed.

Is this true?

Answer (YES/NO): NO